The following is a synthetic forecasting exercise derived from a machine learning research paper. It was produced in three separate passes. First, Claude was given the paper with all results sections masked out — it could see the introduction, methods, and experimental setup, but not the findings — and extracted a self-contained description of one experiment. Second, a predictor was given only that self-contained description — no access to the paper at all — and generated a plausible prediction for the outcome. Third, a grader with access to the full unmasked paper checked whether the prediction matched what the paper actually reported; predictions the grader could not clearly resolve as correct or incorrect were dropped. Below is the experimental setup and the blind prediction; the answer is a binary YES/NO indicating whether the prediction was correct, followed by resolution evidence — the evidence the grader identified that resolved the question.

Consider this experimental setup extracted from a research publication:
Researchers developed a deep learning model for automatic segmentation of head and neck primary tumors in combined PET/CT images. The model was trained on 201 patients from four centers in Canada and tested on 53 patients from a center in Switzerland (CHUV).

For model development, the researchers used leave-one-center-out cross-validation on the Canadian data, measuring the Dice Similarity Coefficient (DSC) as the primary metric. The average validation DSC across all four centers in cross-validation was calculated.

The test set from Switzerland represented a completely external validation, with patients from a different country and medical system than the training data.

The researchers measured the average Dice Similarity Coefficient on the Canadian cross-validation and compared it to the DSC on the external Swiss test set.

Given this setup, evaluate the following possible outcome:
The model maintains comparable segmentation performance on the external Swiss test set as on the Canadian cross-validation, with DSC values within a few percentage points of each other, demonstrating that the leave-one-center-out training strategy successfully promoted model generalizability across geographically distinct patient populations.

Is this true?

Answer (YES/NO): YES